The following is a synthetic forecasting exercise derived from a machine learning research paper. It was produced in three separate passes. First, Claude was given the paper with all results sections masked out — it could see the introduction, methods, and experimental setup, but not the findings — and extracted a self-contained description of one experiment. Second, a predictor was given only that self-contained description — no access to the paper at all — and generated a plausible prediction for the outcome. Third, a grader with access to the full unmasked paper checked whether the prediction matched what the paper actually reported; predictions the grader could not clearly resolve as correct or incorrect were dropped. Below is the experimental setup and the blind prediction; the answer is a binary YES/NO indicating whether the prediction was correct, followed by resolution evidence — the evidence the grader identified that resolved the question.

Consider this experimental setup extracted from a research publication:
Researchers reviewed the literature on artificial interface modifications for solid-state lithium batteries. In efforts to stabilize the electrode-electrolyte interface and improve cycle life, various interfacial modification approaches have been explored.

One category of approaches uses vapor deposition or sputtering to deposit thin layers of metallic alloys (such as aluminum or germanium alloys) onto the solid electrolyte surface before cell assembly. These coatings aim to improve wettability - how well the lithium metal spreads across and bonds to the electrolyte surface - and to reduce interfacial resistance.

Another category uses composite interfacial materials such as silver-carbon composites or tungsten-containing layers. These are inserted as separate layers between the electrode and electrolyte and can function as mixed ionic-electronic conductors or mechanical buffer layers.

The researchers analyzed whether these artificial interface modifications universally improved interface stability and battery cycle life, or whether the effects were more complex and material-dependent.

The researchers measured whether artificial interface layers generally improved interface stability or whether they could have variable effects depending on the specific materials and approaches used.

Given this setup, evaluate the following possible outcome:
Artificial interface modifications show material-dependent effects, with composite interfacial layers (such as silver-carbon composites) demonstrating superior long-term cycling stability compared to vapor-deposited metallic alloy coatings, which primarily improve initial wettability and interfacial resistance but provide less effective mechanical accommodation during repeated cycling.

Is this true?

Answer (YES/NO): NO